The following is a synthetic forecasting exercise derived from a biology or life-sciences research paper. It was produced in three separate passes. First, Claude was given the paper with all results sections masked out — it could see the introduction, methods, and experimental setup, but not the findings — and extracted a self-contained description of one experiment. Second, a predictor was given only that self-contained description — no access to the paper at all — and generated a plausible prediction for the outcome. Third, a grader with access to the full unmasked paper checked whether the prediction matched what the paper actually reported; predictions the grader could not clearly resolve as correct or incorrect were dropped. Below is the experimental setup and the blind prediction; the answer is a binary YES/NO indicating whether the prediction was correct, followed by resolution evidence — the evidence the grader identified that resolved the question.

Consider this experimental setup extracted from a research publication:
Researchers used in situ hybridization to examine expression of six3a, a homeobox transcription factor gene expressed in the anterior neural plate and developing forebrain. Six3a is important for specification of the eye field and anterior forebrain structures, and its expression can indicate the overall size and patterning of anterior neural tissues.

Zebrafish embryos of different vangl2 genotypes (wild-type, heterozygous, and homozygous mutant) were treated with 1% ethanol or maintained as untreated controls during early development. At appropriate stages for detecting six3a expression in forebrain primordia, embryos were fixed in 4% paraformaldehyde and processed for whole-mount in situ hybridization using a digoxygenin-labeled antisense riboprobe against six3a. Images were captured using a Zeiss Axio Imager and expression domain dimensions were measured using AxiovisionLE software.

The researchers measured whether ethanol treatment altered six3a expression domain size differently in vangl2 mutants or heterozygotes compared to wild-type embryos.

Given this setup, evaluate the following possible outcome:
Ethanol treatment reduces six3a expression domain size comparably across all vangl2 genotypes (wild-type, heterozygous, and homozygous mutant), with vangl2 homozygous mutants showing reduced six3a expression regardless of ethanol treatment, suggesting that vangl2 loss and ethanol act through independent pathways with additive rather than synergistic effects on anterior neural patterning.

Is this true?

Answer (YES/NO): NO